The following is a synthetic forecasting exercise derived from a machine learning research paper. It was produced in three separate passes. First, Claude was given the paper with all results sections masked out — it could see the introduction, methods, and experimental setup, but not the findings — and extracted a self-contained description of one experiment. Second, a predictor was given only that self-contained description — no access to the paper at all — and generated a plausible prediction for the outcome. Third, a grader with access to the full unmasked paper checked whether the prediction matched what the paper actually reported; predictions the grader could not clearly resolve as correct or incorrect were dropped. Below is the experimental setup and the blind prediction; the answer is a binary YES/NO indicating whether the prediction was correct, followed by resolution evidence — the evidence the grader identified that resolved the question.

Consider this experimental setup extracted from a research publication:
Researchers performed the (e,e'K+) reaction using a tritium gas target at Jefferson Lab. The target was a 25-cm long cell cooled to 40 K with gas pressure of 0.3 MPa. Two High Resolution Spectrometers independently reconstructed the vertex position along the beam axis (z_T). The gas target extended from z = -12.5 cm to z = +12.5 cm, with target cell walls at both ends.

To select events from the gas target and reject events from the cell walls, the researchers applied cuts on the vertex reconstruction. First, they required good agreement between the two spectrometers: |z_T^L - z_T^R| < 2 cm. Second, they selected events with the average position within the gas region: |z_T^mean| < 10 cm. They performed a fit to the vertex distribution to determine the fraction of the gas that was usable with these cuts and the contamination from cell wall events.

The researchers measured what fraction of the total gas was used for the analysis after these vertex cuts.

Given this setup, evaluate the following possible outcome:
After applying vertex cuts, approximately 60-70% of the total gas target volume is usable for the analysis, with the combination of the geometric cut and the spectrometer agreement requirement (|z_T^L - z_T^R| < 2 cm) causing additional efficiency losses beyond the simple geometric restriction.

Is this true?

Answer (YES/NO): NO